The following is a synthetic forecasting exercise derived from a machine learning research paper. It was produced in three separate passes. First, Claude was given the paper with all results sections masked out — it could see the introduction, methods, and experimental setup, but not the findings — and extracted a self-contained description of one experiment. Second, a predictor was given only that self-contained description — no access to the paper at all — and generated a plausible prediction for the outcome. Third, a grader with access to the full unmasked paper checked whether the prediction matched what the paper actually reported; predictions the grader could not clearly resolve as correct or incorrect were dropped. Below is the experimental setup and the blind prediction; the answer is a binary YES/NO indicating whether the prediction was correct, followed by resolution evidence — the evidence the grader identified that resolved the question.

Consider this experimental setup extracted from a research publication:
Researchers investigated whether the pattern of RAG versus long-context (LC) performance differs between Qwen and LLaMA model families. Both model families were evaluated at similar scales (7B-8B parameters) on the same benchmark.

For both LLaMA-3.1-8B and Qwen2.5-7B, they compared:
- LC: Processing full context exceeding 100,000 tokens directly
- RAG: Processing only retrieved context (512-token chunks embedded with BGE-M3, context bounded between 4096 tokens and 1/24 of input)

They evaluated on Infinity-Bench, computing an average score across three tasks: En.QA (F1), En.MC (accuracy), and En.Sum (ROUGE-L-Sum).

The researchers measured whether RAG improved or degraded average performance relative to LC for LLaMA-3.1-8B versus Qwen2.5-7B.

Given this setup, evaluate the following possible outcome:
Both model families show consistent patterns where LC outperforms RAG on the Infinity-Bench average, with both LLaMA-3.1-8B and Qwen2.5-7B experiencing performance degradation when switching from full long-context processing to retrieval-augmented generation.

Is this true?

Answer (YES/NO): NO